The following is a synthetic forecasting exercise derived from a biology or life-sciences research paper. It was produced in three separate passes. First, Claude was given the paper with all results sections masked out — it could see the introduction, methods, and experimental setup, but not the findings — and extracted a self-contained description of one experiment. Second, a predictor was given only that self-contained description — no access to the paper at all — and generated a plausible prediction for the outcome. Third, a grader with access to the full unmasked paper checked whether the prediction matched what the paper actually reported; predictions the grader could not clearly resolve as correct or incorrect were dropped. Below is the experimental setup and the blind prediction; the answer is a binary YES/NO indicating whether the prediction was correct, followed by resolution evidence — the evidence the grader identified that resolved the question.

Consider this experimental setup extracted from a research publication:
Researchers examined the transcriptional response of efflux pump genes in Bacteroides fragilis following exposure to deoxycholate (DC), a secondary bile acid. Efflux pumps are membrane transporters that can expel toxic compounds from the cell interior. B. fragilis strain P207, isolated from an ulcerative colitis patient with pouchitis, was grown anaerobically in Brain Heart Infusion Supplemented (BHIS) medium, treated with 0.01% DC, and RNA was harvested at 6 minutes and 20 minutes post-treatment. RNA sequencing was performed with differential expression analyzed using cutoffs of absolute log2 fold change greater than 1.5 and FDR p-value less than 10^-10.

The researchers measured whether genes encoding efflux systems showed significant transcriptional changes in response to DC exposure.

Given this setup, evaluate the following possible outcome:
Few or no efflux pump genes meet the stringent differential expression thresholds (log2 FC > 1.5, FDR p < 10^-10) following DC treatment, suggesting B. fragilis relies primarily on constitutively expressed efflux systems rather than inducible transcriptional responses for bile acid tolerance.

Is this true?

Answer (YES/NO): NO